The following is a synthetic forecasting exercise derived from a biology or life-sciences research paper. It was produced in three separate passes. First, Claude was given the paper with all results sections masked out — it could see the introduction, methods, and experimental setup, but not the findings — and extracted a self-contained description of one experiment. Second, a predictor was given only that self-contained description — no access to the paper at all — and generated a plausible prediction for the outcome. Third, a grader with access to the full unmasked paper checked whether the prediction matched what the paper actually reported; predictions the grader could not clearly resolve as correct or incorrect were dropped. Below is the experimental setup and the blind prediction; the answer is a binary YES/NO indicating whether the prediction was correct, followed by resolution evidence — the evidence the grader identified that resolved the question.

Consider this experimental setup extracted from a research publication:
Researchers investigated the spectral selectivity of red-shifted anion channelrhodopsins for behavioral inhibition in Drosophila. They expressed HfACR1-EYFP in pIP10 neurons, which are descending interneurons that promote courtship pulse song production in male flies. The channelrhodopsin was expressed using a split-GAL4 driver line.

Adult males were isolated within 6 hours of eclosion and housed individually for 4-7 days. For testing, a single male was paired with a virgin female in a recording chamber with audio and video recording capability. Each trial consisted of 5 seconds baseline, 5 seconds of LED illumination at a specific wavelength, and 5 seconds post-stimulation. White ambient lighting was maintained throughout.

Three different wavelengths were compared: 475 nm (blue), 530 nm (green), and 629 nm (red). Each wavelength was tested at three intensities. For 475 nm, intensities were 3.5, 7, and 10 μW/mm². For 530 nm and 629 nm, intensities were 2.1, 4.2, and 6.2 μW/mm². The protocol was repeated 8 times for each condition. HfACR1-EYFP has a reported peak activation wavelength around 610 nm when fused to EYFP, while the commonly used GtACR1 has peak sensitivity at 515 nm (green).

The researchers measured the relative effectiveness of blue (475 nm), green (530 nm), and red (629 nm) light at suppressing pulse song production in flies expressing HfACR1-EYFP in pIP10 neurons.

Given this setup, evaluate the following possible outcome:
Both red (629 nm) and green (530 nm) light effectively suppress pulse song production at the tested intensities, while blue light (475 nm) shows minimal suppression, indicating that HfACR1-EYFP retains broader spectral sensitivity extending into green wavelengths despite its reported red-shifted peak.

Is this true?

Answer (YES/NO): NO